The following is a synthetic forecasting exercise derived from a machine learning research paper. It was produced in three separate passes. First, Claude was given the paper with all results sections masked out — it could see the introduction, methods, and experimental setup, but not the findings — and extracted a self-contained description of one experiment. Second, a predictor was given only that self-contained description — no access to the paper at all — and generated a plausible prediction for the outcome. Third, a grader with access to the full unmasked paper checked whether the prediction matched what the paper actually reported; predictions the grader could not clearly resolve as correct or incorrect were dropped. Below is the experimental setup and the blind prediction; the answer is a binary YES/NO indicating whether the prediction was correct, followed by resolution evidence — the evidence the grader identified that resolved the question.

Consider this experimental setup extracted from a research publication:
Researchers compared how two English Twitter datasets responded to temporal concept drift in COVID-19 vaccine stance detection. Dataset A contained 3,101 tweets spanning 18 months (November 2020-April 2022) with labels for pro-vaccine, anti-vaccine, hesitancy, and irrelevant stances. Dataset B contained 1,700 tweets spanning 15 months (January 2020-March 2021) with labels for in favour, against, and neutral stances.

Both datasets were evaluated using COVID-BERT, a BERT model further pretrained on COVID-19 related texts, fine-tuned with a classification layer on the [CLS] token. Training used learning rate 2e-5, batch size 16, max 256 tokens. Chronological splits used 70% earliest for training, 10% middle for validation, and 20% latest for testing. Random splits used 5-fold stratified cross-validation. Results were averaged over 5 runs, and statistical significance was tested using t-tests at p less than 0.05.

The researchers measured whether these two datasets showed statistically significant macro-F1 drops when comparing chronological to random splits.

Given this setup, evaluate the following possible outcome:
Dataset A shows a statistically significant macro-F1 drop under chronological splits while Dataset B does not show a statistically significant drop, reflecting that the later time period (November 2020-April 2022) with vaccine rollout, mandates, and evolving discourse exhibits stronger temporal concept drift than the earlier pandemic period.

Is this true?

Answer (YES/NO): NO